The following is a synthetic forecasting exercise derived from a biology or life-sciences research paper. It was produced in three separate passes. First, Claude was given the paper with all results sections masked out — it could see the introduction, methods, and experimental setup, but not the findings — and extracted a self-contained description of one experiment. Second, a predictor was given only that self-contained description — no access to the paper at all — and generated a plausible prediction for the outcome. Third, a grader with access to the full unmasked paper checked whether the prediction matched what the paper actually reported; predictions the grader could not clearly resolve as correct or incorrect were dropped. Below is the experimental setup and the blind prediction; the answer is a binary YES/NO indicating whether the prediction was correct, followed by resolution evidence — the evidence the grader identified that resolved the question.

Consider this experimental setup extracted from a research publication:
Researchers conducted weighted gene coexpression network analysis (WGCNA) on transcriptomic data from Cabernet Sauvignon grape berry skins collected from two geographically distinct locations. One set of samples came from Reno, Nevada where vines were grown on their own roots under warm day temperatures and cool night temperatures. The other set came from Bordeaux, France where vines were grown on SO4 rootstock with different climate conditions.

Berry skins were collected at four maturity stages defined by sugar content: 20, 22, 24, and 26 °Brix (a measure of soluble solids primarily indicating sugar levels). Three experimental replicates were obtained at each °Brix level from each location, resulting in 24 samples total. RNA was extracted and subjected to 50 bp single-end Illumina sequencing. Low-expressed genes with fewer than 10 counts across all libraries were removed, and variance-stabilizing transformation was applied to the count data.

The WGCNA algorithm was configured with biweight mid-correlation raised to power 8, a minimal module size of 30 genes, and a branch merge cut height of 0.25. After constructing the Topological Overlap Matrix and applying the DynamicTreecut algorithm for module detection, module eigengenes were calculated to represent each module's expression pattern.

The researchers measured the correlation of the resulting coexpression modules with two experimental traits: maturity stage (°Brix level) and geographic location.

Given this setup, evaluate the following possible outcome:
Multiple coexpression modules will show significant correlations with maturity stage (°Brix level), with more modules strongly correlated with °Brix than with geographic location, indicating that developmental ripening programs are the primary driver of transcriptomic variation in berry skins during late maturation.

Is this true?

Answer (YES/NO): NO